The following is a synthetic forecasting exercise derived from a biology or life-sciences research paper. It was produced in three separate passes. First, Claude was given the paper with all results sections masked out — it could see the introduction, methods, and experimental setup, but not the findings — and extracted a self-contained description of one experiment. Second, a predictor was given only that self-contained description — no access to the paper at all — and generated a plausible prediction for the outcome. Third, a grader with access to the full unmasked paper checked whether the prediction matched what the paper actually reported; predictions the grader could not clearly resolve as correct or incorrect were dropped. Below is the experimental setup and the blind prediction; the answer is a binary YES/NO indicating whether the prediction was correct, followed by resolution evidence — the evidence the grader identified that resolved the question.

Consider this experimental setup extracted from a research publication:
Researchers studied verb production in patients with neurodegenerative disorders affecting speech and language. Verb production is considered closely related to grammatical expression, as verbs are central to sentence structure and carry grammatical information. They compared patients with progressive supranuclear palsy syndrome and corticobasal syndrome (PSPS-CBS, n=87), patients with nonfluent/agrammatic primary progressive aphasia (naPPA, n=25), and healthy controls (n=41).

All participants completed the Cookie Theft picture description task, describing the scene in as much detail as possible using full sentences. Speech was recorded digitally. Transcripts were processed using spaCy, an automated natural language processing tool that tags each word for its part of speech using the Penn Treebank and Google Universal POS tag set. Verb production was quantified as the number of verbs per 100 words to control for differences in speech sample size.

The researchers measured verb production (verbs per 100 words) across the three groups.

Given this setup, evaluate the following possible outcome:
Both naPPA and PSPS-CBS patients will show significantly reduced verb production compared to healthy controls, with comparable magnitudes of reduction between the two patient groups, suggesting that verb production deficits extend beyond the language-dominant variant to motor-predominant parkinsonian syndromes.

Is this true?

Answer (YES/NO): NO